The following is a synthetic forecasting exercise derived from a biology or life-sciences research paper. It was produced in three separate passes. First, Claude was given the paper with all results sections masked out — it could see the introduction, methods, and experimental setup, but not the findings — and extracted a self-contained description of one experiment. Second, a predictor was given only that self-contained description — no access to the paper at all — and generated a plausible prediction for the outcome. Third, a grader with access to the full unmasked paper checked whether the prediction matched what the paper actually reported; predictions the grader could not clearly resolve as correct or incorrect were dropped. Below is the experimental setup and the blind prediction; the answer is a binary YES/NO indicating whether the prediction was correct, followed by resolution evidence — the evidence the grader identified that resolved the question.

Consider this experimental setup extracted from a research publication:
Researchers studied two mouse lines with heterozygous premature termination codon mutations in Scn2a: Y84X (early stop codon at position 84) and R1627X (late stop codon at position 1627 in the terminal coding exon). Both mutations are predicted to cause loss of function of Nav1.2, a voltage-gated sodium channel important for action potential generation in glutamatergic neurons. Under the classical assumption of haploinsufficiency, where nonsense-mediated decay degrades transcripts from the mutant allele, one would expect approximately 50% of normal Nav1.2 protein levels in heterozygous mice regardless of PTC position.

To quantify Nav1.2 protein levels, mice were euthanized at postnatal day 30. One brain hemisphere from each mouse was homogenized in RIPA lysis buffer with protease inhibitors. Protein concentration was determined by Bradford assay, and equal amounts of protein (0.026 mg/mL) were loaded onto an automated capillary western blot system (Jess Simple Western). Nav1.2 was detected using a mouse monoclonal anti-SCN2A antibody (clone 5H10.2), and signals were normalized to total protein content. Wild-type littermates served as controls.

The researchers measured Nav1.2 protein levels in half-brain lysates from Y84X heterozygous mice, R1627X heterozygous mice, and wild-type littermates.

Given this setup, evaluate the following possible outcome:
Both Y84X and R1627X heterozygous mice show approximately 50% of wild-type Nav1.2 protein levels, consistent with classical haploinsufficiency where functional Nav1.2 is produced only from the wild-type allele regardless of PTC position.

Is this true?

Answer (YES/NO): NO